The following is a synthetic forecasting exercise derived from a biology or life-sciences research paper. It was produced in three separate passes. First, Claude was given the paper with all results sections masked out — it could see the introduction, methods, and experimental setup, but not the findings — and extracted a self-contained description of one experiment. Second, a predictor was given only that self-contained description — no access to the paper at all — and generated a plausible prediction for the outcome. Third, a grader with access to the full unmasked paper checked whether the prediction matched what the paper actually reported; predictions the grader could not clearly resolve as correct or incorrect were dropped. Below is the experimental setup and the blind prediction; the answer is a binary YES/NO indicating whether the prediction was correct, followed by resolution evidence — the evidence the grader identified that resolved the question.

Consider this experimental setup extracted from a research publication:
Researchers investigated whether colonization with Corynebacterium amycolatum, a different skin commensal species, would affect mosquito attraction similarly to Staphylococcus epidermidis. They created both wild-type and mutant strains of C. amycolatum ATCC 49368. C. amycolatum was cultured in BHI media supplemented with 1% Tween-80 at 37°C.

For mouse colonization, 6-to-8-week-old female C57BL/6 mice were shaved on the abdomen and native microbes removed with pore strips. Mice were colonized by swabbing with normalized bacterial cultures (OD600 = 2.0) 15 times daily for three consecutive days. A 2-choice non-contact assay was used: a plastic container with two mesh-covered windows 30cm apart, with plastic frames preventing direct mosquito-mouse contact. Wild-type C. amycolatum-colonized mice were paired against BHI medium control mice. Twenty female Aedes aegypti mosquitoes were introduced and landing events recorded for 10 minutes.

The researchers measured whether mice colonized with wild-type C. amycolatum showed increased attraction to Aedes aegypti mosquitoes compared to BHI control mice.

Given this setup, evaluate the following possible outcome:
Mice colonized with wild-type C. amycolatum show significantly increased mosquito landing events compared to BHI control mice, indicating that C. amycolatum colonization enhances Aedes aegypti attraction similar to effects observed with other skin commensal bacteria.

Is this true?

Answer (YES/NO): YES